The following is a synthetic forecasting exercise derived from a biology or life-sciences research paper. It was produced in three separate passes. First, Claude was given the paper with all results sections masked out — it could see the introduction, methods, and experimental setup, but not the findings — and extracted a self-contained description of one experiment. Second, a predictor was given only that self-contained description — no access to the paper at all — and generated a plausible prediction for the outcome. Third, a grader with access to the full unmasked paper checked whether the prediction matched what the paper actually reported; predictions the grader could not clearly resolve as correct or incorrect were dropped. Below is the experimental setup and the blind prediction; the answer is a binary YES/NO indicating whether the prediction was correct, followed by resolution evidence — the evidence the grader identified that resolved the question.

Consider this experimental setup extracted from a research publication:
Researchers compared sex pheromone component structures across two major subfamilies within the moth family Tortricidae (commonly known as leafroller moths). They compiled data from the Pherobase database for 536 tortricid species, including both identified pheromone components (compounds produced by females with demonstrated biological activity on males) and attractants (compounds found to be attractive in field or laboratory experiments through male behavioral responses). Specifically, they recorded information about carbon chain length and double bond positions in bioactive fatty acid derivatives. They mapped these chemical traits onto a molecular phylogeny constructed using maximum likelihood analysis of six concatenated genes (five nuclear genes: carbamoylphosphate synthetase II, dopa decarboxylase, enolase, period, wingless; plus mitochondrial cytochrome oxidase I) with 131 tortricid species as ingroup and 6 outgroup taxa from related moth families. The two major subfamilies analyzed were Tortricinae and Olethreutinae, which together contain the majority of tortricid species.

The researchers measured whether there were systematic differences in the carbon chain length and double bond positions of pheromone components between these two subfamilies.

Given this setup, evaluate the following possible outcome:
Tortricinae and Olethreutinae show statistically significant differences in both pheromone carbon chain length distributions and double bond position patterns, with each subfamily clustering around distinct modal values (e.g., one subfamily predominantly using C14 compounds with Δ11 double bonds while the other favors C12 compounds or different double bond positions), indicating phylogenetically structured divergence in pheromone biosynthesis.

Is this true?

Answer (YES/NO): YES